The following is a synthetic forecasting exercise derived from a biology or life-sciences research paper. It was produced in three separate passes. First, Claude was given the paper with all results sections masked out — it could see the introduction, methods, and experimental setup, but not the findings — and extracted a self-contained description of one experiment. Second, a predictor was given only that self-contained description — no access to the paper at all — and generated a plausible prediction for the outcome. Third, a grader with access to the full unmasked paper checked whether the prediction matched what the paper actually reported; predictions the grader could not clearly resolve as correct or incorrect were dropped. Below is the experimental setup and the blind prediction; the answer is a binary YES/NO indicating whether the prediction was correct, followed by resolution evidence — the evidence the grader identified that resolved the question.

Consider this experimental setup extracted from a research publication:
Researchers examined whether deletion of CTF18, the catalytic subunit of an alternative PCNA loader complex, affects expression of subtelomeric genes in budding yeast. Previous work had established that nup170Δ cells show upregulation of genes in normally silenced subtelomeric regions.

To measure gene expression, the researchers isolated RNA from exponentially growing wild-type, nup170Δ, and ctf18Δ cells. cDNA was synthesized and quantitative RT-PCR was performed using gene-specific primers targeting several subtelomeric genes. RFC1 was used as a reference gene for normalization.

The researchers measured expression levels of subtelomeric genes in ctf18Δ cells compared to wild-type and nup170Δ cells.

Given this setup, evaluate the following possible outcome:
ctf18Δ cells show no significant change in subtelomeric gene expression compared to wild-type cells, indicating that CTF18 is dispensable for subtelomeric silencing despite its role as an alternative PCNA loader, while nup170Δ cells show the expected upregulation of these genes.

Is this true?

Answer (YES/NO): NO